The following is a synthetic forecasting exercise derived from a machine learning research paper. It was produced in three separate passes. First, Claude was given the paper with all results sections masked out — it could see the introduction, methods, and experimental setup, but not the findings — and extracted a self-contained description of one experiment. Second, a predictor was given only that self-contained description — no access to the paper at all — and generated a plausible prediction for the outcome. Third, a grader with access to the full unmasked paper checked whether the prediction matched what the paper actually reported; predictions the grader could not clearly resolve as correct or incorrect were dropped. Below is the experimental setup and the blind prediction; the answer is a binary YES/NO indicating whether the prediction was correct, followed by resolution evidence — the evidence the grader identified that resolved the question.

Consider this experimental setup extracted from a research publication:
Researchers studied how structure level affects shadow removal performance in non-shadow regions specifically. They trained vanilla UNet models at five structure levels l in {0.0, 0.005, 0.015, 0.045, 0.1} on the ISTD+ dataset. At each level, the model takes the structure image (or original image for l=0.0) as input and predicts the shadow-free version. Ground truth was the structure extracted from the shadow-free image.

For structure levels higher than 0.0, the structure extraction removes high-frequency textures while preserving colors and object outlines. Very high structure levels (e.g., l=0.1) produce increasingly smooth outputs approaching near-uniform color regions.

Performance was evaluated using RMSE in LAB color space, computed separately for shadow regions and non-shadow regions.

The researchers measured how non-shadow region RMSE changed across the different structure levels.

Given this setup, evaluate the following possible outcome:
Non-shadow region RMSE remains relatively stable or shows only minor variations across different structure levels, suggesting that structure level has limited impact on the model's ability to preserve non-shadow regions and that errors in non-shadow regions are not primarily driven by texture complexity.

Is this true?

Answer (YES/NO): NO